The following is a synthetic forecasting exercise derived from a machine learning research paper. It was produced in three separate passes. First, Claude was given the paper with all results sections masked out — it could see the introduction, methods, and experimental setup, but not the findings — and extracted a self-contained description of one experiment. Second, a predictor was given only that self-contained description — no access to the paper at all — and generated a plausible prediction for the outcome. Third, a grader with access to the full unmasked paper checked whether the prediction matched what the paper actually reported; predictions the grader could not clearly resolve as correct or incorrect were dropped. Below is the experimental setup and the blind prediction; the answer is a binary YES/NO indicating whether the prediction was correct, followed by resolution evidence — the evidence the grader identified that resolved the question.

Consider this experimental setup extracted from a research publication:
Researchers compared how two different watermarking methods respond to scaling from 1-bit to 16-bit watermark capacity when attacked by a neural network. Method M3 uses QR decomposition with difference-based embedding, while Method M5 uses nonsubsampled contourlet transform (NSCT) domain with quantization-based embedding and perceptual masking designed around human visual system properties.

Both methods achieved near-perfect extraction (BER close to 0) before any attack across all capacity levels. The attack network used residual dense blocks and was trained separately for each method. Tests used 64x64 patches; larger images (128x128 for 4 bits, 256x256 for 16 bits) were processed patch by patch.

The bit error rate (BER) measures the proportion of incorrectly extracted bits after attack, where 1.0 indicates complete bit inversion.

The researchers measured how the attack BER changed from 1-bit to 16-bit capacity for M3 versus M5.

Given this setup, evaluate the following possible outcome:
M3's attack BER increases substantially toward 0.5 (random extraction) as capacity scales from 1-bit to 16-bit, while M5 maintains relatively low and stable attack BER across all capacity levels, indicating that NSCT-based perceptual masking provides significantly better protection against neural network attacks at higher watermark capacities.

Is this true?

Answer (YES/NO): NO